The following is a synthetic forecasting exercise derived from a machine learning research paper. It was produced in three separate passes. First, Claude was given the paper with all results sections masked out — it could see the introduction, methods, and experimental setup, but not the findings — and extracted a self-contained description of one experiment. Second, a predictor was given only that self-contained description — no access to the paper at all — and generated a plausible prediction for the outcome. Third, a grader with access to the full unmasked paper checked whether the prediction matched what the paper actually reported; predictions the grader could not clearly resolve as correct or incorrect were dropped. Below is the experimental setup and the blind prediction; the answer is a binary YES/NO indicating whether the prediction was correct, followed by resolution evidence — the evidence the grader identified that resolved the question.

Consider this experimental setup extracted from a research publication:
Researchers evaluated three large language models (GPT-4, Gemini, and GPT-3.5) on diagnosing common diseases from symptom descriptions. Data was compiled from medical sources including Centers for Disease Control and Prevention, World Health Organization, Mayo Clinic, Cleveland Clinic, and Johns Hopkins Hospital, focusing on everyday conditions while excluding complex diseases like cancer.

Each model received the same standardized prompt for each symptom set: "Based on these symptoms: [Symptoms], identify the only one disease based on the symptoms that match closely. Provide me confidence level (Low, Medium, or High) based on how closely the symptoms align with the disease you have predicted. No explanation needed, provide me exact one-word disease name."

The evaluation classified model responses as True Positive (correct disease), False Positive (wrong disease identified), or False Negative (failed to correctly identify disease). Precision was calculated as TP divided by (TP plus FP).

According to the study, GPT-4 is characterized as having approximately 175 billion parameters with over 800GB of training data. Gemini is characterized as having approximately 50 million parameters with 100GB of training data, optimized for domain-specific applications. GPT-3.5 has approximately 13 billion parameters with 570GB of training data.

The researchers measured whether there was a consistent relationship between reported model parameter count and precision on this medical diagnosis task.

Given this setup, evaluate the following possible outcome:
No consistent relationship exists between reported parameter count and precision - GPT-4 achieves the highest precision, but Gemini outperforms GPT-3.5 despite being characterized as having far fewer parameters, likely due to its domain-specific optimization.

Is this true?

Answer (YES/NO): NO